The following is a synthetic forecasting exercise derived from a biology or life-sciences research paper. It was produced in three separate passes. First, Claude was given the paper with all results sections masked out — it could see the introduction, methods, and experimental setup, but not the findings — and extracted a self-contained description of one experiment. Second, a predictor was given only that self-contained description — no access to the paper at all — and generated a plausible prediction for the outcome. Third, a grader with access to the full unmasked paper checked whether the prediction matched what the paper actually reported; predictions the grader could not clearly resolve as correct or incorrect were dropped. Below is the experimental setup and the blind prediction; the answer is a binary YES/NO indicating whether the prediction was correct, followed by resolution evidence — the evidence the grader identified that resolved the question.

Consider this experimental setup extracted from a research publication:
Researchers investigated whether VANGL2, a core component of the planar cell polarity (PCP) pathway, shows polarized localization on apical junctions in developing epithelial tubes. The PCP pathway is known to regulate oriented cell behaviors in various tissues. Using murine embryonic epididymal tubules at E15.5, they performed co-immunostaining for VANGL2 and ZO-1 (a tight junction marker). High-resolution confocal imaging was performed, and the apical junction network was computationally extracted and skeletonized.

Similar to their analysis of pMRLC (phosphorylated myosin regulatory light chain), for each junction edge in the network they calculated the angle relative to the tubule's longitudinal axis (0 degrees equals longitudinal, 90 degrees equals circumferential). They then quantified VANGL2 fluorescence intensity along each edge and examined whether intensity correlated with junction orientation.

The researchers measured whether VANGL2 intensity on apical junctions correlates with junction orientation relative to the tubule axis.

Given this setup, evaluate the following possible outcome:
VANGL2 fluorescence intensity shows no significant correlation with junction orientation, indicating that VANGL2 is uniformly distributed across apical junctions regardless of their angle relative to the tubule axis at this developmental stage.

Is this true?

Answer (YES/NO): NO